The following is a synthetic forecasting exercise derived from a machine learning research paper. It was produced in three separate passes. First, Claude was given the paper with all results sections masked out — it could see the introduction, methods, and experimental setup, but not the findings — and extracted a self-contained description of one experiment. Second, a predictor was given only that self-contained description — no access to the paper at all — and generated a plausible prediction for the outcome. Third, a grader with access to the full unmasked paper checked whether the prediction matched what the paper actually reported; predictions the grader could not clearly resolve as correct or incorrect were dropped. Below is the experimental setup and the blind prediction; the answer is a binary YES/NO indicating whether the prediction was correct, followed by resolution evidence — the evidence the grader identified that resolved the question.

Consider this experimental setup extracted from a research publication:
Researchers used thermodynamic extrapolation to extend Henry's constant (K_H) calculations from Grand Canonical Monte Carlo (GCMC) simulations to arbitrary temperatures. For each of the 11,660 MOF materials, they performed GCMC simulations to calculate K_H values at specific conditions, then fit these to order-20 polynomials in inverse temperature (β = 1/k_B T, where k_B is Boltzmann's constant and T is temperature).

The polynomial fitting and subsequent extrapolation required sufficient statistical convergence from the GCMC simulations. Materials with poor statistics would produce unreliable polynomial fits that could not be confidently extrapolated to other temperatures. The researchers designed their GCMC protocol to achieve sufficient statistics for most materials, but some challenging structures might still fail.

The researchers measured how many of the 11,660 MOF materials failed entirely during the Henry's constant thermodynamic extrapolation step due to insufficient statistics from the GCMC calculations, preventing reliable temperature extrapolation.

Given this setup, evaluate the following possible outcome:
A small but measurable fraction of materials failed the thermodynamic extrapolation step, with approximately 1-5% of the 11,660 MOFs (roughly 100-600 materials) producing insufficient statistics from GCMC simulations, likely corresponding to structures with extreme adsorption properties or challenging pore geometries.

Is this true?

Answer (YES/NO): NO